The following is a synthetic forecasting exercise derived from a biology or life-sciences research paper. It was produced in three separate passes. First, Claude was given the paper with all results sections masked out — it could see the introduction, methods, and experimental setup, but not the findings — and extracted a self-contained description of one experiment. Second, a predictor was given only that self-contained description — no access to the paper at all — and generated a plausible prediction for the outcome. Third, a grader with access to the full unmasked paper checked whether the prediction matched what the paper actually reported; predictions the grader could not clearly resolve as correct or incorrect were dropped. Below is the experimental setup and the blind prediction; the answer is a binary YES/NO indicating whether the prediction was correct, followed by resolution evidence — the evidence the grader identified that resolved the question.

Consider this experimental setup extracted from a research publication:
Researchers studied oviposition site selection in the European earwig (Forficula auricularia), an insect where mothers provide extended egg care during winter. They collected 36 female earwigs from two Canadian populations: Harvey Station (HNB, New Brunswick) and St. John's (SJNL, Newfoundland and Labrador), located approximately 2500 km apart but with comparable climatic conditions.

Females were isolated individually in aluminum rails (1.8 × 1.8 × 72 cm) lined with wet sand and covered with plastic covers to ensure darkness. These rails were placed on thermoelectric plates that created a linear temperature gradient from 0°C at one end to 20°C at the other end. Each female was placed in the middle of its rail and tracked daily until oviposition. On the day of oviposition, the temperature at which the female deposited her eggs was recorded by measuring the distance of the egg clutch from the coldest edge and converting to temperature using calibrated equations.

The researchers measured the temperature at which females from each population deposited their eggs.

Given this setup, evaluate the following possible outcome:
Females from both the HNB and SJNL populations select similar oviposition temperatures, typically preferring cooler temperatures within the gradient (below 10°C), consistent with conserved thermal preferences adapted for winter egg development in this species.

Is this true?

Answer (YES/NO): NO